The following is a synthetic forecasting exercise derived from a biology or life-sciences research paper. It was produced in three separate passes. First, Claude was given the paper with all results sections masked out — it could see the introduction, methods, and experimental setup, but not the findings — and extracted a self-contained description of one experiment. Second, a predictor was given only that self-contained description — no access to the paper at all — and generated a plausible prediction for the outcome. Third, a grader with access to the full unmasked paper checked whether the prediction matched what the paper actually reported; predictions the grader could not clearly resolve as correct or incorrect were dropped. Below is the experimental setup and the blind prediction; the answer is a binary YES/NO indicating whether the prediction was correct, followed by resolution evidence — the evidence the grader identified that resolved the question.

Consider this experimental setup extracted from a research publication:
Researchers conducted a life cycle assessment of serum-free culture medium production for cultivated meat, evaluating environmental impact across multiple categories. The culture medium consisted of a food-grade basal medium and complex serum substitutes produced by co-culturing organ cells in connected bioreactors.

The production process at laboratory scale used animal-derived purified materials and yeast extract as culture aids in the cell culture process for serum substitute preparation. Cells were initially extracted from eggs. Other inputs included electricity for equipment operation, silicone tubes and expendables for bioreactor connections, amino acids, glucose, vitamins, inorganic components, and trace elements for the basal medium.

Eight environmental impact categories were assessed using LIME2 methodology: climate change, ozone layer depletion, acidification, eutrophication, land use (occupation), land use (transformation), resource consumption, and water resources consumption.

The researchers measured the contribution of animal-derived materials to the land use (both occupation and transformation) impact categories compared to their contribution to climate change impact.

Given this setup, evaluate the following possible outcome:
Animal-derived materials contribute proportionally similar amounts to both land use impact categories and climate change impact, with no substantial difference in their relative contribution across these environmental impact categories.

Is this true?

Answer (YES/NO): NO